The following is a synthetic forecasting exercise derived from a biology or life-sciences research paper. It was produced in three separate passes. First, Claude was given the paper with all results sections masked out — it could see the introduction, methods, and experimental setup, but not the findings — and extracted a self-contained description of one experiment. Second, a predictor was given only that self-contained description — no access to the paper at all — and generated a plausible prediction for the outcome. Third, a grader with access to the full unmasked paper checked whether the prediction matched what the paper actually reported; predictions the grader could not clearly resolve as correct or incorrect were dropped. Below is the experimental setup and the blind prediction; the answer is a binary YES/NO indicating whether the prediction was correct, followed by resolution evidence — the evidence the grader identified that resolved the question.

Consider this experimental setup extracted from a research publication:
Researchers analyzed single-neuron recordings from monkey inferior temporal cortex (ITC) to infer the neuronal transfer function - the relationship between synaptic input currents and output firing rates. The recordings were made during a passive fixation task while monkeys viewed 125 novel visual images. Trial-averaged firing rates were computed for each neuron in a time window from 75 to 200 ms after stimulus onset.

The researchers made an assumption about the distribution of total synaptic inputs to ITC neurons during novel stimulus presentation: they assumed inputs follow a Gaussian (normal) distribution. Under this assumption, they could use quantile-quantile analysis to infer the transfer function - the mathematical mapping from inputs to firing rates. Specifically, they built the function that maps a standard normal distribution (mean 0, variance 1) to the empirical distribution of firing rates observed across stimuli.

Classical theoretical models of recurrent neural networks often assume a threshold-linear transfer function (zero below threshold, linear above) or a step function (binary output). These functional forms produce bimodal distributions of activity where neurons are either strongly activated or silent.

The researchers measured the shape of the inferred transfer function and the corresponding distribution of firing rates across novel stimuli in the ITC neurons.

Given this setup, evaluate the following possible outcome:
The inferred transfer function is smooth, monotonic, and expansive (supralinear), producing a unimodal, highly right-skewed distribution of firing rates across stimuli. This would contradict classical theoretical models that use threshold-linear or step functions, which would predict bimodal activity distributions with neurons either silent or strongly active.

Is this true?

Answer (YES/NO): YES